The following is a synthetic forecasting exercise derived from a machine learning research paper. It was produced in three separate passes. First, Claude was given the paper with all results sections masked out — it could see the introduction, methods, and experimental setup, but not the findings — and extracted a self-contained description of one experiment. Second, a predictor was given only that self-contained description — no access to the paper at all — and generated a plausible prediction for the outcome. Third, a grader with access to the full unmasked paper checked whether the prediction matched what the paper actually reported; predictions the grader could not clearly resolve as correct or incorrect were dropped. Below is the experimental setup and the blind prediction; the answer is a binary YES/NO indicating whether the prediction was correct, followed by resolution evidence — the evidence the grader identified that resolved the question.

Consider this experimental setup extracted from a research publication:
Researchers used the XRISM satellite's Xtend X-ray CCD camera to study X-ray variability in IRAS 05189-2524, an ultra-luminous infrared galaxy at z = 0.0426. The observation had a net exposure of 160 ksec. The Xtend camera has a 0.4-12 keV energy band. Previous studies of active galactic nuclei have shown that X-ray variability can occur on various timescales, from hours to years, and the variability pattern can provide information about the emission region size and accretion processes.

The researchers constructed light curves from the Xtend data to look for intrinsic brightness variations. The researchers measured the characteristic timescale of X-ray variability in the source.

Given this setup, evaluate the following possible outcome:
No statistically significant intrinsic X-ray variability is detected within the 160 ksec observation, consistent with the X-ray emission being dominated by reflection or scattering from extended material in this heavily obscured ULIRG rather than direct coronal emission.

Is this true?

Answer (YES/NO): NO